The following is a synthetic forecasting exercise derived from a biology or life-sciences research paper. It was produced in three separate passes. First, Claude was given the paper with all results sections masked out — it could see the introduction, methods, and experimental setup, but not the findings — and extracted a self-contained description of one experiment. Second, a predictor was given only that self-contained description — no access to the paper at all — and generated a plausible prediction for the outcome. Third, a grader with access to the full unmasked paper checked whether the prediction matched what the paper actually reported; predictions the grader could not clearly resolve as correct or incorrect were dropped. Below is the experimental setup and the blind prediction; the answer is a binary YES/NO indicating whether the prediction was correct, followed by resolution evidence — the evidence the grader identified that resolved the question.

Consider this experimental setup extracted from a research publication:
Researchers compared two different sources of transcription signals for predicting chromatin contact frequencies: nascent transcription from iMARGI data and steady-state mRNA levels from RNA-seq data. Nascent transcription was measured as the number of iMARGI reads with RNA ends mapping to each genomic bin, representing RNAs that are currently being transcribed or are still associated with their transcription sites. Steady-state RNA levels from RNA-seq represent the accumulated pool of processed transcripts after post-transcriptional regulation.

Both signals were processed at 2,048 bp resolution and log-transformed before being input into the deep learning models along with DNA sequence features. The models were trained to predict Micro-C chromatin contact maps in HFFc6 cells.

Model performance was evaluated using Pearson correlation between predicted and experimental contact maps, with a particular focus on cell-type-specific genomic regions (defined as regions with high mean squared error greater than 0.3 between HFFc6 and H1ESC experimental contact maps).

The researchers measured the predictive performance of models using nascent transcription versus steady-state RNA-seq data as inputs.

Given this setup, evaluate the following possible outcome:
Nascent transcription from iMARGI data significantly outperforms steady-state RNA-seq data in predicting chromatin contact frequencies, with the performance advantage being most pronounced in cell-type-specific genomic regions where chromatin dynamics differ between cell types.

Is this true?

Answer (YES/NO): NO